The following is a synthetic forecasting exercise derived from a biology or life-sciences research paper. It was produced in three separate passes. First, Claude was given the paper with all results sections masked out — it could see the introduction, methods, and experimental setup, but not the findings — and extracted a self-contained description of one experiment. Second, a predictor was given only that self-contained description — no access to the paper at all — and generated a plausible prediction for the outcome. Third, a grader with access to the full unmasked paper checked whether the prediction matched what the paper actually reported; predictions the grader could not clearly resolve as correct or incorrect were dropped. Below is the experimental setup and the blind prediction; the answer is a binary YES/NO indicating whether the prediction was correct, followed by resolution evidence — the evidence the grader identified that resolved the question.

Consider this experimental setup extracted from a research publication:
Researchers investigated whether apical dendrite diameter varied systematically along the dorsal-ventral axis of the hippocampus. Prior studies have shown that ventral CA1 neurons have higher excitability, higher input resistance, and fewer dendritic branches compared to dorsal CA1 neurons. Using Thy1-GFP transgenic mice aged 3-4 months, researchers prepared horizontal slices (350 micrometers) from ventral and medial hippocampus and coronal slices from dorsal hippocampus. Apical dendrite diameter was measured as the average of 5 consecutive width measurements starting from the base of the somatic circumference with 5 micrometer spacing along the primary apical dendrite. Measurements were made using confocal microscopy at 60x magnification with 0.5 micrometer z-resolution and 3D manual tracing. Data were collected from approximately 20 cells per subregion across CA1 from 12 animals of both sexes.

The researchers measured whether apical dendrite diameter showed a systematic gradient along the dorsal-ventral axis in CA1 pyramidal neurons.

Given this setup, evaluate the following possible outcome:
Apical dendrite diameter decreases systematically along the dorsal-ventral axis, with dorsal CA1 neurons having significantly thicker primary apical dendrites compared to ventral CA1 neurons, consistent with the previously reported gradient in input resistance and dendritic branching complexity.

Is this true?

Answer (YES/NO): NO